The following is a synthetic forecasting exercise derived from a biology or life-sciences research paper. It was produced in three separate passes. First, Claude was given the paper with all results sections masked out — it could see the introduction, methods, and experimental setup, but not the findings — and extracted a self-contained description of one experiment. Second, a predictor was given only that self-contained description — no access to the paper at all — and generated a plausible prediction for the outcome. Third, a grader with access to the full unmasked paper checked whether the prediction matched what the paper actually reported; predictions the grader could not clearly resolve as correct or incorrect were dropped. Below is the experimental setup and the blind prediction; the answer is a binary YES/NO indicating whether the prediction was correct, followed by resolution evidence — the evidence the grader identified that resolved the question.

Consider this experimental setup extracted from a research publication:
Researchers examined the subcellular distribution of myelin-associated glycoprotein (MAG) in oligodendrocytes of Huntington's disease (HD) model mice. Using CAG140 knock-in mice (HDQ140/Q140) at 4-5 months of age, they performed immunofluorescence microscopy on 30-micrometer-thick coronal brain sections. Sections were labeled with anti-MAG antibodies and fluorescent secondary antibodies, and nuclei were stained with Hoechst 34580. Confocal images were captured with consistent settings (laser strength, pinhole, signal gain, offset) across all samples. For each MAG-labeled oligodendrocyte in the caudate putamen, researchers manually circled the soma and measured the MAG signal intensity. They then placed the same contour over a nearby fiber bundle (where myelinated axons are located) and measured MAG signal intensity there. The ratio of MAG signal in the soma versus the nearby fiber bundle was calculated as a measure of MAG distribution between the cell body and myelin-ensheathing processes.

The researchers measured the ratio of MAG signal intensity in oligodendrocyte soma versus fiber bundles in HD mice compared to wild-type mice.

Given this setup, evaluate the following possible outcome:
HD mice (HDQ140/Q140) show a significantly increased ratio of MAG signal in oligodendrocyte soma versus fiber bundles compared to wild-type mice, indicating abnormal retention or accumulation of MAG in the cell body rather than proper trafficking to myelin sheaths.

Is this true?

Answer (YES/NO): YES